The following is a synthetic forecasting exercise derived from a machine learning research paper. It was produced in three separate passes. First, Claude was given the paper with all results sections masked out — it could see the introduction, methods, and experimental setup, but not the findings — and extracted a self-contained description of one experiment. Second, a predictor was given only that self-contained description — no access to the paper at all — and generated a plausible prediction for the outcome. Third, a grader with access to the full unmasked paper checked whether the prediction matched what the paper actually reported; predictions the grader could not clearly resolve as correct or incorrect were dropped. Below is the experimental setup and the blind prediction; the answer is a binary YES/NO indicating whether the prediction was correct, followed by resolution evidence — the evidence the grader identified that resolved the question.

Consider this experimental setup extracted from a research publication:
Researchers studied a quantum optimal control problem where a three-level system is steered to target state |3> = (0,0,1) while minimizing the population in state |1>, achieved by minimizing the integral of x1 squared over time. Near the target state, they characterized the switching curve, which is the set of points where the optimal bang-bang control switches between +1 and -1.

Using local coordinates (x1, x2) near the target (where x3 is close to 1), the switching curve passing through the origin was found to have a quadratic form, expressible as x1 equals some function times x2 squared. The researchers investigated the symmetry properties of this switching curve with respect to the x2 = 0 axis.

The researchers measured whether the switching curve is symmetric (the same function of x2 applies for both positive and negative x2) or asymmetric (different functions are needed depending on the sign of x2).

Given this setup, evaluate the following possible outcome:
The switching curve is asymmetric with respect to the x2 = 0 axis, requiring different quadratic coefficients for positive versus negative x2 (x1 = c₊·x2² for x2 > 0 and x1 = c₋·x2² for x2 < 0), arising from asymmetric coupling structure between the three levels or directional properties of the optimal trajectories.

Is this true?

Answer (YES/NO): YES